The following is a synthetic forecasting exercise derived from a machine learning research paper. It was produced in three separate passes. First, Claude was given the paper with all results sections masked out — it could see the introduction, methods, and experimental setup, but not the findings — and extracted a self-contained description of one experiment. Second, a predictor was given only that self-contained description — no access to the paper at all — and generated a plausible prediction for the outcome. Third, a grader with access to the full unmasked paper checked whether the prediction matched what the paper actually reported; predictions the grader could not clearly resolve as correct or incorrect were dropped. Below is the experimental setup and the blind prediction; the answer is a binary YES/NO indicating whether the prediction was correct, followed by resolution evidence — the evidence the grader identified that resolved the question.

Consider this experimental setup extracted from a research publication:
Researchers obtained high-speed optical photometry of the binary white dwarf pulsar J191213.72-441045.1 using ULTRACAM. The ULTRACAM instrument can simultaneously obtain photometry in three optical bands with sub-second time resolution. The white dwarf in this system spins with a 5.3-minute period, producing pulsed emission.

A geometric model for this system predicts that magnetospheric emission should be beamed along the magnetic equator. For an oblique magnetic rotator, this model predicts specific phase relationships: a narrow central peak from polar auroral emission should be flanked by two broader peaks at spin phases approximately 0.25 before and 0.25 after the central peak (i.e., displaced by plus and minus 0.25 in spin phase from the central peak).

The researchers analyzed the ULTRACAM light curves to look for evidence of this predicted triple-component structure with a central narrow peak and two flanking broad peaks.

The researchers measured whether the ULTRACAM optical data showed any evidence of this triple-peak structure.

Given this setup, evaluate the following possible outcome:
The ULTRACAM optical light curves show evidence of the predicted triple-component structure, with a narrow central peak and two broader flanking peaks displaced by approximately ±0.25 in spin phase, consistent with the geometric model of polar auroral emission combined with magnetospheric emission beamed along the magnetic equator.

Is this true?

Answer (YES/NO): YES